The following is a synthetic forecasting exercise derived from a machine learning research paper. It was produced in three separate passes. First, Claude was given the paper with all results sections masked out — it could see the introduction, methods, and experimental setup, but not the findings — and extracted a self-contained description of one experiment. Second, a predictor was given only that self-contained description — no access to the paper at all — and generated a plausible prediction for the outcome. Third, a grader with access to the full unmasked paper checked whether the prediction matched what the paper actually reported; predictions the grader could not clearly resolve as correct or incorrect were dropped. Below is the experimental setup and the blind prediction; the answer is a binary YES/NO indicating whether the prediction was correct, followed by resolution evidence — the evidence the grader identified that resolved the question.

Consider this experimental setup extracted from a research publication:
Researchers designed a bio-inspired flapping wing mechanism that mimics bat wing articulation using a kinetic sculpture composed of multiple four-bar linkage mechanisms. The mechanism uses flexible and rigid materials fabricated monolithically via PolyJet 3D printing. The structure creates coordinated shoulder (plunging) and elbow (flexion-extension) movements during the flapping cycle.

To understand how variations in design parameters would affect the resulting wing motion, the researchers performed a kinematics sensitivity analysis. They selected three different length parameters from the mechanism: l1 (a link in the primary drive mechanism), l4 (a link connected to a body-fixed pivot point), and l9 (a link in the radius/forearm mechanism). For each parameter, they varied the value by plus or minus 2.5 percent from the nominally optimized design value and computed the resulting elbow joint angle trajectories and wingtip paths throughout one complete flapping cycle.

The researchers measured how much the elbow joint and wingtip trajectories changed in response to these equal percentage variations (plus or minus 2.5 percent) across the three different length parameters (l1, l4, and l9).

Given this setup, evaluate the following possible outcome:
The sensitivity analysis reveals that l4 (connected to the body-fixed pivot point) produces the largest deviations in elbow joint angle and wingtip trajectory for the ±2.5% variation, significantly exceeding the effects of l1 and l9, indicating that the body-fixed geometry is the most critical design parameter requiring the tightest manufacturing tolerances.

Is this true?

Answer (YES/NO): NO